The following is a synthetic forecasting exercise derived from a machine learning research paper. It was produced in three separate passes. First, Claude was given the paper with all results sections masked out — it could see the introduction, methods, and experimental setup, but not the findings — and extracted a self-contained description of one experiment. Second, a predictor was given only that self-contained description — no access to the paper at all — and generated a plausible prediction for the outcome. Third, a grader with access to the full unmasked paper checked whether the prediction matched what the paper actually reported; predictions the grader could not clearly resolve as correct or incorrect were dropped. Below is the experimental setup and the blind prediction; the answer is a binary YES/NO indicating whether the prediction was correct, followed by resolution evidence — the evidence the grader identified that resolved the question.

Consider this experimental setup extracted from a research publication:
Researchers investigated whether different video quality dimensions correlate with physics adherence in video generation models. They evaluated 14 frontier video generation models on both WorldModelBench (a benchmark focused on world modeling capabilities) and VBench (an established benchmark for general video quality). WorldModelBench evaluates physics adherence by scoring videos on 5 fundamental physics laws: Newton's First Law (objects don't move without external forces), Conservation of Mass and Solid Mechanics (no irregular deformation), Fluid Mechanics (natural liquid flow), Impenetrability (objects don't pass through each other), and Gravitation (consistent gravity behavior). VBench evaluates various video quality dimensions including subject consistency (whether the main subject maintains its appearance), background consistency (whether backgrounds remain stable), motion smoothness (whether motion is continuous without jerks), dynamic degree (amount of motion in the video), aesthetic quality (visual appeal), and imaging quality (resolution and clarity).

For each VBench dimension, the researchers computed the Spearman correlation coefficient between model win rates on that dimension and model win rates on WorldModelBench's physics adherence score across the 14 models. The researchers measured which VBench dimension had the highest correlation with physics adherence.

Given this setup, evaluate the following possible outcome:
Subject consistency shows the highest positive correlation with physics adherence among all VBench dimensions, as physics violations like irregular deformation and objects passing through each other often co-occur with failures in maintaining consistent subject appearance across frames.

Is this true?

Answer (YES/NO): NO